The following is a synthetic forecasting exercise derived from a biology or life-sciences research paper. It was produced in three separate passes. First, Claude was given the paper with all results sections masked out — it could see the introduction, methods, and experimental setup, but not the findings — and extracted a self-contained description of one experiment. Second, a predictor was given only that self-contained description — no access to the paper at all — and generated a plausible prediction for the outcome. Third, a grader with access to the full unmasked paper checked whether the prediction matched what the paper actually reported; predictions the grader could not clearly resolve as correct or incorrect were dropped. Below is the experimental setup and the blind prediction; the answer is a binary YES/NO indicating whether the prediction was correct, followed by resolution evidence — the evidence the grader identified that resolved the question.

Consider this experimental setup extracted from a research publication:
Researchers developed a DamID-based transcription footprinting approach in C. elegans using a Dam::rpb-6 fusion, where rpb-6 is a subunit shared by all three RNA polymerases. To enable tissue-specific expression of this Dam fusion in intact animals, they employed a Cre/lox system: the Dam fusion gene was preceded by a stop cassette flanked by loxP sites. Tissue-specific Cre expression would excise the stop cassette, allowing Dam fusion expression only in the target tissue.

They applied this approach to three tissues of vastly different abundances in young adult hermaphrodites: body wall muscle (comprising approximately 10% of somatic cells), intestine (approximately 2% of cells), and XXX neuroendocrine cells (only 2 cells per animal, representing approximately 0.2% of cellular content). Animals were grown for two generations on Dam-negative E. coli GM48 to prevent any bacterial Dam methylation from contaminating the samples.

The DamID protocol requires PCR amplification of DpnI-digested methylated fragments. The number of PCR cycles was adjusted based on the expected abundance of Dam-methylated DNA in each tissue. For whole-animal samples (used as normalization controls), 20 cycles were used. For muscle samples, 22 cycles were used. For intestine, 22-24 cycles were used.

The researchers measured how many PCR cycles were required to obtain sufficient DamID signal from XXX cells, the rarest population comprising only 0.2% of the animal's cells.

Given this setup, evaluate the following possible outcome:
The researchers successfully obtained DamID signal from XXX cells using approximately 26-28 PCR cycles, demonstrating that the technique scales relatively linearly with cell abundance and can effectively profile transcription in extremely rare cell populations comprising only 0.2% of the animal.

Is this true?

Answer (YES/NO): NO